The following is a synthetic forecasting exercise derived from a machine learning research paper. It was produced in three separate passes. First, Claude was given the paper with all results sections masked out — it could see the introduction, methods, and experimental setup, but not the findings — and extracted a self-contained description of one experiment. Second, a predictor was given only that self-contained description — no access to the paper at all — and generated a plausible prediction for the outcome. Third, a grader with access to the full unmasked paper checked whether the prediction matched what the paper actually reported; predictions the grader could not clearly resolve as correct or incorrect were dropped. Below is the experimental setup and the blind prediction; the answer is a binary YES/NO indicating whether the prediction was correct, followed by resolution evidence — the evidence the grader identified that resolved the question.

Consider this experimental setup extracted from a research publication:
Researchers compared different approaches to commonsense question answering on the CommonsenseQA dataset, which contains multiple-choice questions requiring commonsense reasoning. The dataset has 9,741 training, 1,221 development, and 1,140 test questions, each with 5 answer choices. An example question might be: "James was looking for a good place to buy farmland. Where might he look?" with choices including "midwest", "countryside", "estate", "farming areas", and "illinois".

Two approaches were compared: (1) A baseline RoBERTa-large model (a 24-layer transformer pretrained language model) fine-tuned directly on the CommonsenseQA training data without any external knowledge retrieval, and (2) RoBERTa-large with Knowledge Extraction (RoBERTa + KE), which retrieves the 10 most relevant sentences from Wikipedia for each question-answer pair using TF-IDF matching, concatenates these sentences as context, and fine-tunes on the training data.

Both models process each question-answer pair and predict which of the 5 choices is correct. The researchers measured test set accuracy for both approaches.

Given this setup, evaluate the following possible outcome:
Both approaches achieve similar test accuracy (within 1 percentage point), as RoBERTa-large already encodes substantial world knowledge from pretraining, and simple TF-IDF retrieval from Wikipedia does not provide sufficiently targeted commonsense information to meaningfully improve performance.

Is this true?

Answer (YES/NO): NO